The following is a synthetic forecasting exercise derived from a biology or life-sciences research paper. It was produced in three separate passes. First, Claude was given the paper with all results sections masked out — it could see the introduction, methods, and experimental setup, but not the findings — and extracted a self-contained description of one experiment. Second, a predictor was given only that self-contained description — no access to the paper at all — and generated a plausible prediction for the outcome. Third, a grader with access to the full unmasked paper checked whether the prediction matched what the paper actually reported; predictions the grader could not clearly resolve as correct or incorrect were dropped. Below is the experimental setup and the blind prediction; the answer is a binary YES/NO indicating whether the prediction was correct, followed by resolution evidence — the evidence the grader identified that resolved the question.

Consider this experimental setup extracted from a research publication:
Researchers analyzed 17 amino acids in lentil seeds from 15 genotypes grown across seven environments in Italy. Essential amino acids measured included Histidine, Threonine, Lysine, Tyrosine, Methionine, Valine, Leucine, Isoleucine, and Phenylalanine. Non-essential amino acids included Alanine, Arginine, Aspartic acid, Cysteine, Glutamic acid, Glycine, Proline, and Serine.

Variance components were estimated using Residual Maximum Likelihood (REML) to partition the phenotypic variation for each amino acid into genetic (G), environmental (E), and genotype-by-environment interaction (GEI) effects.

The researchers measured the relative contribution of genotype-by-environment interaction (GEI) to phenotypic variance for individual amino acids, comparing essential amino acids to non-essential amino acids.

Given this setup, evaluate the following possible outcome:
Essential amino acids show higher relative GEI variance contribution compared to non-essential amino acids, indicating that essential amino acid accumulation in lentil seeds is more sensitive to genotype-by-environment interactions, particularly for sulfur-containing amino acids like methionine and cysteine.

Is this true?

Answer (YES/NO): NO